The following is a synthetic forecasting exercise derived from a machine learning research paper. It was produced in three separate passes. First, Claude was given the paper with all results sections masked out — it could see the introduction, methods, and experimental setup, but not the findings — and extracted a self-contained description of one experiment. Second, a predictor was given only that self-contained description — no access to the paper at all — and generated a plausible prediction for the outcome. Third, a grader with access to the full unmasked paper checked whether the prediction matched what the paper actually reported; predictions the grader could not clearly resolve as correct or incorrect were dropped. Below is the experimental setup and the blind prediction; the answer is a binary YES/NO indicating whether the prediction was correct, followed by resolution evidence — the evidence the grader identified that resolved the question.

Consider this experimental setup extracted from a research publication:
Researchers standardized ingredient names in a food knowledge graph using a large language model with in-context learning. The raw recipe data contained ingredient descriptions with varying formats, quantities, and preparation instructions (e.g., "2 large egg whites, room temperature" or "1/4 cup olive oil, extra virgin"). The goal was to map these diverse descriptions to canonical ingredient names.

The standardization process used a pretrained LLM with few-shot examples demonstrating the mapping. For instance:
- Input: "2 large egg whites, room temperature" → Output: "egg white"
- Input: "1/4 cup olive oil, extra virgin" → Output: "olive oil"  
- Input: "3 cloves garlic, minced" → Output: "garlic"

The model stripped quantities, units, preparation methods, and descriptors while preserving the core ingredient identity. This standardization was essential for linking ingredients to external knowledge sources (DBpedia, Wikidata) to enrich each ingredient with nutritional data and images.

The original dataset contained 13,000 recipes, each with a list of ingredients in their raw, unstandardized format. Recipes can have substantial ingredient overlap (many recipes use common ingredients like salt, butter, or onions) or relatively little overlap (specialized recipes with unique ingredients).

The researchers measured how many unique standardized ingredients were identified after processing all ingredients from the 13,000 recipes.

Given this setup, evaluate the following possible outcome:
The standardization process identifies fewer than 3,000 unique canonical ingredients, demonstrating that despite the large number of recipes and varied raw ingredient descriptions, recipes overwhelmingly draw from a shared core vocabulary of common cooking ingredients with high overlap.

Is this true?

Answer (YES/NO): NO